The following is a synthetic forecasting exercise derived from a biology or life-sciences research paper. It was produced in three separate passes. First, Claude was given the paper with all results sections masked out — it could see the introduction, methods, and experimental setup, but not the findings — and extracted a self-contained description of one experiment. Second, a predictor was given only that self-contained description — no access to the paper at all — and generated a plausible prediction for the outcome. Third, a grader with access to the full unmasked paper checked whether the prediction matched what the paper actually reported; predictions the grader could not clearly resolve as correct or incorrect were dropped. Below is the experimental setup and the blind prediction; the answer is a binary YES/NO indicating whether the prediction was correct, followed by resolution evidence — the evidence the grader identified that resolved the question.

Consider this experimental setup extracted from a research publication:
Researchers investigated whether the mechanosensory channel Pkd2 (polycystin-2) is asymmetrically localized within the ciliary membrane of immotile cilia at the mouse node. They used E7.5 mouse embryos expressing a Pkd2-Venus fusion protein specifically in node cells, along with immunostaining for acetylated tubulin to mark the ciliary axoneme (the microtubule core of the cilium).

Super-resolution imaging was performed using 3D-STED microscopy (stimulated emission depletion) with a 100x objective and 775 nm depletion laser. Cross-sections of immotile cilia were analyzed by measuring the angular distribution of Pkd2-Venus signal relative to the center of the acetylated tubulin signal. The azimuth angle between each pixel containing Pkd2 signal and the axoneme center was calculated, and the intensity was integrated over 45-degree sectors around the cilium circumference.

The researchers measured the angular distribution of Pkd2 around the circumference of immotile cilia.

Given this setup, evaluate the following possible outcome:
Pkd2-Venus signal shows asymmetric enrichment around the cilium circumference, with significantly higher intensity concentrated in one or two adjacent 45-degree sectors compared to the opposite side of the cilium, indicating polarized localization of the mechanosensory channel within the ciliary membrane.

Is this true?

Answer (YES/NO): YES